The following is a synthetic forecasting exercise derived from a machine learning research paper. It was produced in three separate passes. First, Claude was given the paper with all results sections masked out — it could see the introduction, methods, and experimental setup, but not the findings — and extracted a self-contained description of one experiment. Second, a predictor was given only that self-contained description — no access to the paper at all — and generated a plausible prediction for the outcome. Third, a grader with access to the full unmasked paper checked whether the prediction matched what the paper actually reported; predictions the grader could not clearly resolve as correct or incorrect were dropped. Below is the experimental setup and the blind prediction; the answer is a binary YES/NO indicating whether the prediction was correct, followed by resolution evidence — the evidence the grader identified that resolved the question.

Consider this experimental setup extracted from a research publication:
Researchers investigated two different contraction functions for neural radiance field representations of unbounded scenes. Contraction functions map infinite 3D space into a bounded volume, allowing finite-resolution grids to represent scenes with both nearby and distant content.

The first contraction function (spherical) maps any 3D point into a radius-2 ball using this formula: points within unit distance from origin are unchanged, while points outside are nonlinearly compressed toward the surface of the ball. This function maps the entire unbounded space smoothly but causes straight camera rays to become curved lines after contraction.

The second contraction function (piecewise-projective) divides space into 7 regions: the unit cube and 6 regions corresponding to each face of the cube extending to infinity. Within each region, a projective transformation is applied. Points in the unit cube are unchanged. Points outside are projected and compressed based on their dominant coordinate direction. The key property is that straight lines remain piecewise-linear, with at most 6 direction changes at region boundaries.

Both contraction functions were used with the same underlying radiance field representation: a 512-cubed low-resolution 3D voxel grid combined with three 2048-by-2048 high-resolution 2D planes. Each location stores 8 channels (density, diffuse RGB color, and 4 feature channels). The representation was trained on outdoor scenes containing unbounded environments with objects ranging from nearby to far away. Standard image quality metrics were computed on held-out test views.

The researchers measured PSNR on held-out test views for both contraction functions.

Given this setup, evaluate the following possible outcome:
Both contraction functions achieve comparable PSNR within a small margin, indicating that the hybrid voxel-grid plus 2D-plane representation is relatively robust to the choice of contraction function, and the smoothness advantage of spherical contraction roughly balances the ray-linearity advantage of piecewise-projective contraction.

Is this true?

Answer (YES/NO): YES